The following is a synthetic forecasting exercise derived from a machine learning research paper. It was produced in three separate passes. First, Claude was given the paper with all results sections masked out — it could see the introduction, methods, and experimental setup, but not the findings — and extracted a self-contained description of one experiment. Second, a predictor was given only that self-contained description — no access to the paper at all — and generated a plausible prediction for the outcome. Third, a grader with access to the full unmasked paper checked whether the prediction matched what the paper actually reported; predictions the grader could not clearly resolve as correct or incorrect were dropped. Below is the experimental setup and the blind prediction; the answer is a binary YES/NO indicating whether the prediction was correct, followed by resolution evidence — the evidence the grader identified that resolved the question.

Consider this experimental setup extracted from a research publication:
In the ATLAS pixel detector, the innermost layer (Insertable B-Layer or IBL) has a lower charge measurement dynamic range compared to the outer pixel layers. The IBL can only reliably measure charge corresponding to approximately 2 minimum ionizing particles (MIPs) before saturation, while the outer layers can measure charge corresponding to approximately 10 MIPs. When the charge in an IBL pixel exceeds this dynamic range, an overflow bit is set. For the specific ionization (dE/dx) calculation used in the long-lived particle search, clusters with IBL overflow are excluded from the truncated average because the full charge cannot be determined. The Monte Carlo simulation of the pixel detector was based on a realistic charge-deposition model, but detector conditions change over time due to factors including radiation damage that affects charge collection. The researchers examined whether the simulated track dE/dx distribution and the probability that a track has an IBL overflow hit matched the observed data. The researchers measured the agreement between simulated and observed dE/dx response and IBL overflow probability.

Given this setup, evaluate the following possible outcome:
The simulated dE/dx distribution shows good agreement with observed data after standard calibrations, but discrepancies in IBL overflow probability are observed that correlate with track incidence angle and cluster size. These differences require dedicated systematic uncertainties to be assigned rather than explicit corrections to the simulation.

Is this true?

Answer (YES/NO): NO